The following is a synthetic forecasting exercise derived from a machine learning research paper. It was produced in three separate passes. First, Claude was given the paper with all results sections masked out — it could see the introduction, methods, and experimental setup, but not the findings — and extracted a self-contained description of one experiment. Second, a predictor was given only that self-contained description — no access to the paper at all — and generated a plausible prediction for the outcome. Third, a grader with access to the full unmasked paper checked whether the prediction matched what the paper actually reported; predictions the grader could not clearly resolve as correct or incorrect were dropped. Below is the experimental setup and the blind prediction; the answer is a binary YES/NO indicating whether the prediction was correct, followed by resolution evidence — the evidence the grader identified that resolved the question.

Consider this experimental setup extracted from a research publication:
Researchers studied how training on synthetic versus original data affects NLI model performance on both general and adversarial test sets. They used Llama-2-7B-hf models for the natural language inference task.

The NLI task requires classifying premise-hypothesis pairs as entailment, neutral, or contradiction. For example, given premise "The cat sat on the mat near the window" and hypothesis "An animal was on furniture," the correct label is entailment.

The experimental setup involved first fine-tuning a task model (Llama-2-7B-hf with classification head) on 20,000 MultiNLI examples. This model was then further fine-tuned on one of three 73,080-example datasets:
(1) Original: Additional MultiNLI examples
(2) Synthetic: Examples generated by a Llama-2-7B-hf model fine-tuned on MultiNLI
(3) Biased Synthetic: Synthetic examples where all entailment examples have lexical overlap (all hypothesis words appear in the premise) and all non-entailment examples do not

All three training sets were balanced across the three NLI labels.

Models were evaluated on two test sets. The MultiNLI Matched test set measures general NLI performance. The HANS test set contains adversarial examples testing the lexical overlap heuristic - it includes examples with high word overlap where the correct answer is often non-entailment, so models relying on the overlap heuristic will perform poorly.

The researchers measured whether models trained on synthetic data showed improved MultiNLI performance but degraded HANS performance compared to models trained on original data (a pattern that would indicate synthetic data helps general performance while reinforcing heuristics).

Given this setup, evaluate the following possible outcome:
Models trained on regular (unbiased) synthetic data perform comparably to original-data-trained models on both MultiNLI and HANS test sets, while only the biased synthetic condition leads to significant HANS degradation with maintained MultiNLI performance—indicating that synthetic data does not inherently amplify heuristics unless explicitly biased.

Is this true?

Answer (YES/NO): NO